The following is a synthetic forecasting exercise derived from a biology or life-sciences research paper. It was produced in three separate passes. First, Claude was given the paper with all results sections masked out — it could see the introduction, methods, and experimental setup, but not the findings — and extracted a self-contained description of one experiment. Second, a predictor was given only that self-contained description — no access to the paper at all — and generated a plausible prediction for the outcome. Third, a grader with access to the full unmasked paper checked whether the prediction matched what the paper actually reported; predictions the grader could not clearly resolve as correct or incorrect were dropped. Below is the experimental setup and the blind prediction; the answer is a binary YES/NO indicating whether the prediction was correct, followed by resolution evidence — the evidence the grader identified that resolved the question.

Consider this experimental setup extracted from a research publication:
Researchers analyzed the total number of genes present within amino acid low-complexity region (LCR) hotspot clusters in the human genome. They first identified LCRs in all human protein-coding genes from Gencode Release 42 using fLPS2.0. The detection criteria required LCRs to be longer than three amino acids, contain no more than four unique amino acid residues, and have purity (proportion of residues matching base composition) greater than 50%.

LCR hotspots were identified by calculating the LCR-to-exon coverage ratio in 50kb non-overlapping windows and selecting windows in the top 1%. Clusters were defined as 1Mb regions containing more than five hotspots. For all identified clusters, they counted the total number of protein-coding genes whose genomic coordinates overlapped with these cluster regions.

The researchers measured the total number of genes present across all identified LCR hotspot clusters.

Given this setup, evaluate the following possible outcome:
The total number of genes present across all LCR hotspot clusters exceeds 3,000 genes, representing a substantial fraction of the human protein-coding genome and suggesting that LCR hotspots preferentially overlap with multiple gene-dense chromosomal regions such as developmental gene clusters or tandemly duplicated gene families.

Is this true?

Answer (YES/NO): NO